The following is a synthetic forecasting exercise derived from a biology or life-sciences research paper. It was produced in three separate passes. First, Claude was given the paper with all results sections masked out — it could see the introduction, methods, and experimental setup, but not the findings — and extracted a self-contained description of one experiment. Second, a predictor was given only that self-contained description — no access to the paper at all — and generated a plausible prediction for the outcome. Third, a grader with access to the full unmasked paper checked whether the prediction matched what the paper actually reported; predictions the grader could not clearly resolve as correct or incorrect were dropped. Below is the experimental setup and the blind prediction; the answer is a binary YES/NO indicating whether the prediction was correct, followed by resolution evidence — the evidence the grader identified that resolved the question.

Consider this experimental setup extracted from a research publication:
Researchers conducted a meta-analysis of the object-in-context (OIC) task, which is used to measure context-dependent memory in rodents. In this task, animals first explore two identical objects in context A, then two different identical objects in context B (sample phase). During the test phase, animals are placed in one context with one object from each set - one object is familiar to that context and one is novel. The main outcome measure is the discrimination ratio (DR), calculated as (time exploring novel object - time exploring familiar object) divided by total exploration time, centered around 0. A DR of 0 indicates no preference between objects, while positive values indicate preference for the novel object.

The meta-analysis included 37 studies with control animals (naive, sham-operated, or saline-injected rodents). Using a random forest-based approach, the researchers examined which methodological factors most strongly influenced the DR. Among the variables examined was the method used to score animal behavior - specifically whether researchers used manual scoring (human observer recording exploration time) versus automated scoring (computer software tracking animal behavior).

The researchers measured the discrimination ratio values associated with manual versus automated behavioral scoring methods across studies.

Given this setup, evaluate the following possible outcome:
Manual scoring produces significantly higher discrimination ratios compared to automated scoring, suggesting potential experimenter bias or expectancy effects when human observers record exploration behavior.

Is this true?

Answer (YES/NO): YES